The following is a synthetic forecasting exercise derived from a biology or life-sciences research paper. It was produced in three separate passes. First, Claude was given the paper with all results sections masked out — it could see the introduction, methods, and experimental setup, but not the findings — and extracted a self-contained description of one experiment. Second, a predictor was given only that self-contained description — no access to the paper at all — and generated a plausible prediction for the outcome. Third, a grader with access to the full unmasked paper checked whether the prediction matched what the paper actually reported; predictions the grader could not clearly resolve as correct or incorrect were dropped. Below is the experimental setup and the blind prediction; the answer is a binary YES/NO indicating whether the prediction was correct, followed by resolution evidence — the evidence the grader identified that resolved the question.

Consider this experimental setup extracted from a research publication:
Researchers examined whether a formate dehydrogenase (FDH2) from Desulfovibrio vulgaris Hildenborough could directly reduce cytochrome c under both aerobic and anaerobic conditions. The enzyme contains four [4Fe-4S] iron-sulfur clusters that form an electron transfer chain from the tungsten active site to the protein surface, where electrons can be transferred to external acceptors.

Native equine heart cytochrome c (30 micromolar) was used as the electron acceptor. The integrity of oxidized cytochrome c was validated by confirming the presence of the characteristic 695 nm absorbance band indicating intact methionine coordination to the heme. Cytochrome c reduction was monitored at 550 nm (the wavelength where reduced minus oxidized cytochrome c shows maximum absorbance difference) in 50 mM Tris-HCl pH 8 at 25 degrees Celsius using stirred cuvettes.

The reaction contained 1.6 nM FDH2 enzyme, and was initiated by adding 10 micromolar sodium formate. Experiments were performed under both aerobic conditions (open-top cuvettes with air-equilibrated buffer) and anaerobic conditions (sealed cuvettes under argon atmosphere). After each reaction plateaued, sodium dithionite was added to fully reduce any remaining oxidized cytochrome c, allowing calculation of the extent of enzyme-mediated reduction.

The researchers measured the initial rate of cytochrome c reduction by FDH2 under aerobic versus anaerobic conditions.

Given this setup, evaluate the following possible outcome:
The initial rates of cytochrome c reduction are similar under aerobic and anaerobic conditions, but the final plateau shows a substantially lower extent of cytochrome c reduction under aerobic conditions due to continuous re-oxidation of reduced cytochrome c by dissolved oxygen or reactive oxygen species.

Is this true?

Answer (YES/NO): NO